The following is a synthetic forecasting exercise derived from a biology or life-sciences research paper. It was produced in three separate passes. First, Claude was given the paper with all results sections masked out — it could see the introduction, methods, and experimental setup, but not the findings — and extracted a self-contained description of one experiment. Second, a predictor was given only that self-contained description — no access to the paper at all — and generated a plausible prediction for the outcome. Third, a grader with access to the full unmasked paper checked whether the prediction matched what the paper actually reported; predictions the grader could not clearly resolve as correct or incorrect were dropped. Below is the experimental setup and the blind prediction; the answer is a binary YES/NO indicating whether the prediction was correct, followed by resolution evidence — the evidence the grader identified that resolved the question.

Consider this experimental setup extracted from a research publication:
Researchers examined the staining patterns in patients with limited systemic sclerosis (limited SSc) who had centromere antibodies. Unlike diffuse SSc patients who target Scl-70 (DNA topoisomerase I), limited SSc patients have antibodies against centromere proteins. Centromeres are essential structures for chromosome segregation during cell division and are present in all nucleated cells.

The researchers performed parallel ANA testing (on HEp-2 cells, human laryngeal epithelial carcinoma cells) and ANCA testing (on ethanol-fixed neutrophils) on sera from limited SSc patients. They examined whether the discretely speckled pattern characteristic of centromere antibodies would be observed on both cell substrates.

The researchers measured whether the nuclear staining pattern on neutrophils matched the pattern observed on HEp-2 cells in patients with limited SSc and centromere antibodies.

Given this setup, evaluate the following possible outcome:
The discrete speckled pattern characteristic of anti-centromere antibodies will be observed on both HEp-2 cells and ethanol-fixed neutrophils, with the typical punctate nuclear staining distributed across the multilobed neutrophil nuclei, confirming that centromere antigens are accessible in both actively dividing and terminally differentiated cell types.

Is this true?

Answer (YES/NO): YES